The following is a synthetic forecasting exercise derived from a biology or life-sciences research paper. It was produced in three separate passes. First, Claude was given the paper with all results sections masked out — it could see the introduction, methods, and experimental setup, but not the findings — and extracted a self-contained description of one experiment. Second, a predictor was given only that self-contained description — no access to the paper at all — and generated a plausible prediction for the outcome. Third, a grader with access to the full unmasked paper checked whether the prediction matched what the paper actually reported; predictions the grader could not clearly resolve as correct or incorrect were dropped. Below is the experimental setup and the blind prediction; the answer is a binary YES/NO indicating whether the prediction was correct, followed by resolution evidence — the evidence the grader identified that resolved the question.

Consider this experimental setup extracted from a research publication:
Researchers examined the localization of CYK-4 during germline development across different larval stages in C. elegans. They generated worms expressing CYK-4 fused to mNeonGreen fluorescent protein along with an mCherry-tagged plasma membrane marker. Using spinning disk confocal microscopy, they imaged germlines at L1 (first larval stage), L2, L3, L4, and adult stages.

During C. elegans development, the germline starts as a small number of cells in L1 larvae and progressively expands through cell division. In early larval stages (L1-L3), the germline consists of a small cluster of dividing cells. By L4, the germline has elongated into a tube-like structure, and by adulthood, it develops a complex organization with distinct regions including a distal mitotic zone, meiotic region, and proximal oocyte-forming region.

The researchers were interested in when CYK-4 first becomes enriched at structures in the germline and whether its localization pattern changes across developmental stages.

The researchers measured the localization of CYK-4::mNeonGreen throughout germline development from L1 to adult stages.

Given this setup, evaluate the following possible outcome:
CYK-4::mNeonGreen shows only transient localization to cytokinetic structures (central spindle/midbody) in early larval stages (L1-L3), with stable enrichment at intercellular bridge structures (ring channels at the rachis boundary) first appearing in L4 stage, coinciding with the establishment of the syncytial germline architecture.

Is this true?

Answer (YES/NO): NO